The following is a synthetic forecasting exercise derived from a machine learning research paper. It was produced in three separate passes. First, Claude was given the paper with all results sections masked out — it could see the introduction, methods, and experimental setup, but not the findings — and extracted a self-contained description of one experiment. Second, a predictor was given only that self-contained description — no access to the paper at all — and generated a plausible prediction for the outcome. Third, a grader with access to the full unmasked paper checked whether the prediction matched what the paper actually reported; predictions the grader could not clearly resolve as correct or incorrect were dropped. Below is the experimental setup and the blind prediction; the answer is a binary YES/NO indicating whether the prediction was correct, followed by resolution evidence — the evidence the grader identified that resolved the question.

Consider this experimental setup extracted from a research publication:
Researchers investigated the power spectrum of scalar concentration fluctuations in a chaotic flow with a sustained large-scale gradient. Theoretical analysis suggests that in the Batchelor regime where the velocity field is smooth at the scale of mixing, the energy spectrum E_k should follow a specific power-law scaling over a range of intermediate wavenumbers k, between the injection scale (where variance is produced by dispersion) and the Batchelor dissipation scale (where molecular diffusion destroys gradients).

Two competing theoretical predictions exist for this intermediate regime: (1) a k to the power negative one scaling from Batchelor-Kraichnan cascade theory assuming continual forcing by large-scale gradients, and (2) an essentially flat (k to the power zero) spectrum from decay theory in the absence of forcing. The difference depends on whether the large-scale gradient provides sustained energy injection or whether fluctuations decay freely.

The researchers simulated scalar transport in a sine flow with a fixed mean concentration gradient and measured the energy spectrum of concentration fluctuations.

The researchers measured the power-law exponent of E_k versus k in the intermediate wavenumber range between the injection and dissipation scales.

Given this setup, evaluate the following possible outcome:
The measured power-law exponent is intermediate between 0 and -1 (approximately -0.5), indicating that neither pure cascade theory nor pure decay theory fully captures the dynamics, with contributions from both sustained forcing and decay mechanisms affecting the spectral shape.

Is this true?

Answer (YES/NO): NO